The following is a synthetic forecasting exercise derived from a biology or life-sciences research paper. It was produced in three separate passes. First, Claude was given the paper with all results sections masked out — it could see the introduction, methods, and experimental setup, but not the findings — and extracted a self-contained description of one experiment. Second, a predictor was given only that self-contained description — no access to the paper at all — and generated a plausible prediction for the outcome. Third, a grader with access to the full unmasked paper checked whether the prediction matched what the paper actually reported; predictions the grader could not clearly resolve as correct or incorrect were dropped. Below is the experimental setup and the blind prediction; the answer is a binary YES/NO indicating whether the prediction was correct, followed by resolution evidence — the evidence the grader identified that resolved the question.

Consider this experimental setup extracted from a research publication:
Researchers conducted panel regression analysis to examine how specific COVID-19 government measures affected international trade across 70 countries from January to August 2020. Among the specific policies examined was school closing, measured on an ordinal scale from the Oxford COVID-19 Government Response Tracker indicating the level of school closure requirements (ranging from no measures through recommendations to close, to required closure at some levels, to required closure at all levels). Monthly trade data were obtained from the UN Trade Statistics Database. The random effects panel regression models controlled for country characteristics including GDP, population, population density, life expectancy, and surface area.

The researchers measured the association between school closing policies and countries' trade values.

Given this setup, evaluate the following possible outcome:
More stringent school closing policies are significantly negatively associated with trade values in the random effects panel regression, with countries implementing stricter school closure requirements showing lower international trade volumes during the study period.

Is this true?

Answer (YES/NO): YES